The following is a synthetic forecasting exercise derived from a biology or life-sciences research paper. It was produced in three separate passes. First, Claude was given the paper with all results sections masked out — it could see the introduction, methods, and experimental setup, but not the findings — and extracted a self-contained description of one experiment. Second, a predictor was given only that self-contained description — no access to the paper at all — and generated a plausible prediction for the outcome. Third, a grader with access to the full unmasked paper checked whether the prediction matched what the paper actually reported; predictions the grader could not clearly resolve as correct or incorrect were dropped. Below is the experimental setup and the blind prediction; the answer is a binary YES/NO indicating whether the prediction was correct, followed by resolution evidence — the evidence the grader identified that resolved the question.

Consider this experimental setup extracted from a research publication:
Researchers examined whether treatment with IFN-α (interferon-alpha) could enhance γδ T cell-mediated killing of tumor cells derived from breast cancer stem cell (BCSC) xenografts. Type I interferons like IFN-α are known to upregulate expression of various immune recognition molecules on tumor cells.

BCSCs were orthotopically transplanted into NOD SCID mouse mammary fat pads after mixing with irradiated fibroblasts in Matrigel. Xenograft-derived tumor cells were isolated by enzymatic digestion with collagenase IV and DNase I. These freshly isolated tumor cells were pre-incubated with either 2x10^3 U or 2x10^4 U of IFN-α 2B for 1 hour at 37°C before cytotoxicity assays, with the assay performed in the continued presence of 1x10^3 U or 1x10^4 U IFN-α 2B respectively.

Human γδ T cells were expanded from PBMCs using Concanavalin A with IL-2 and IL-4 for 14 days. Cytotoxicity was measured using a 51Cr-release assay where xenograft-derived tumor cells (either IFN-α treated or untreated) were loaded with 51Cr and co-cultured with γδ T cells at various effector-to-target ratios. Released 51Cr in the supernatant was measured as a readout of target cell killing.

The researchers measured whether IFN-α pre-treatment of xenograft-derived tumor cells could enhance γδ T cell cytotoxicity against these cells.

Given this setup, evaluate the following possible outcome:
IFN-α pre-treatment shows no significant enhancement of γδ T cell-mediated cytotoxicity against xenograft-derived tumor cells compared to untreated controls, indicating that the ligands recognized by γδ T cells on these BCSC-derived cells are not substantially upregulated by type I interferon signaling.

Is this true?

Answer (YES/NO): YES